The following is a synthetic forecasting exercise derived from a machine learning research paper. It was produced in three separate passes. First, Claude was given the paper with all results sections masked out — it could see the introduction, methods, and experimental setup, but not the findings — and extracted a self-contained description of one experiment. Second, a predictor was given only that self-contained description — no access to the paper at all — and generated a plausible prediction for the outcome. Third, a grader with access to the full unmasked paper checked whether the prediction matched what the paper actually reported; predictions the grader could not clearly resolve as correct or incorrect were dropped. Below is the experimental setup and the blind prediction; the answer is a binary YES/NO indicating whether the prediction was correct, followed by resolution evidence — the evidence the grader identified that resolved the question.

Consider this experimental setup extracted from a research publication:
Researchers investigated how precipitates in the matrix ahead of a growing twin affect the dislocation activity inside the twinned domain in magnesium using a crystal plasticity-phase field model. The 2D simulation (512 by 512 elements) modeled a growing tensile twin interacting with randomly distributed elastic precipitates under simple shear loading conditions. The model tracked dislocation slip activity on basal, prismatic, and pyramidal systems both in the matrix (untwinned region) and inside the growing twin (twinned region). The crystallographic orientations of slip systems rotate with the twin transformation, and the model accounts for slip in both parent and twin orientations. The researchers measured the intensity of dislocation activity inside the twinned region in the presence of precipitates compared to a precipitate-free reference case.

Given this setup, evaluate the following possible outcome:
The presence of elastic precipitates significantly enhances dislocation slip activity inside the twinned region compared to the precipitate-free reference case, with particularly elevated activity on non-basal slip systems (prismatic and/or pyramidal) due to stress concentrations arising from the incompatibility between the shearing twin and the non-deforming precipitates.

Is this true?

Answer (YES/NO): YES